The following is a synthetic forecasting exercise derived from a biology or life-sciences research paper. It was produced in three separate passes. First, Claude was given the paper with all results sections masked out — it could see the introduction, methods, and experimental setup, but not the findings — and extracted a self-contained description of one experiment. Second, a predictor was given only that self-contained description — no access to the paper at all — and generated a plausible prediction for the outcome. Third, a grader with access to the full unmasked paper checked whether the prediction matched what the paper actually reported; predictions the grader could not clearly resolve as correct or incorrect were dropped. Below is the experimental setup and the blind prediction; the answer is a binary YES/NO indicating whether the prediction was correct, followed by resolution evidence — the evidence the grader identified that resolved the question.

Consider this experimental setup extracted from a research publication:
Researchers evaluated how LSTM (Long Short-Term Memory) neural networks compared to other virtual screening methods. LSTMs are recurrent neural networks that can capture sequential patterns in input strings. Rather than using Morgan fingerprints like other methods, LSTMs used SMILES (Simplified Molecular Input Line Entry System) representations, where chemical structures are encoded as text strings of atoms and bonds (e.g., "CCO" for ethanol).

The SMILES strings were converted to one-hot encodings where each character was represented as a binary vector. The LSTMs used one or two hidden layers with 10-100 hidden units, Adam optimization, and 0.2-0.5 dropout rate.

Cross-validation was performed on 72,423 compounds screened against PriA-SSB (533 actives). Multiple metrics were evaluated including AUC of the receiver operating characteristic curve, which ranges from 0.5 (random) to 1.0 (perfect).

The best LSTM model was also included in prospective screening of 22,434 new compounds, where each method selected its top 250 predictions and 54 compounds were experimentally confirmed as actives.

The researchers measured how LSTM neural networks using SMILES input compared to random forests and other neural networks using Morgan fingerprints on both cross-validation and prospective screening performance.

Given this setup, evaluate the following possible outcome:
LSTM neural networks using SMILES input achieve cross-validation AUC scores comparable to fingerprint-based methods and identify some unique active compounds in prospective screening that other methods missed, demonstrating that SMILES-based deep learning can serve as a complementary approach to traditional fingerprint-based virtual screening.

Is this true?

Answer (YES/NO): NO